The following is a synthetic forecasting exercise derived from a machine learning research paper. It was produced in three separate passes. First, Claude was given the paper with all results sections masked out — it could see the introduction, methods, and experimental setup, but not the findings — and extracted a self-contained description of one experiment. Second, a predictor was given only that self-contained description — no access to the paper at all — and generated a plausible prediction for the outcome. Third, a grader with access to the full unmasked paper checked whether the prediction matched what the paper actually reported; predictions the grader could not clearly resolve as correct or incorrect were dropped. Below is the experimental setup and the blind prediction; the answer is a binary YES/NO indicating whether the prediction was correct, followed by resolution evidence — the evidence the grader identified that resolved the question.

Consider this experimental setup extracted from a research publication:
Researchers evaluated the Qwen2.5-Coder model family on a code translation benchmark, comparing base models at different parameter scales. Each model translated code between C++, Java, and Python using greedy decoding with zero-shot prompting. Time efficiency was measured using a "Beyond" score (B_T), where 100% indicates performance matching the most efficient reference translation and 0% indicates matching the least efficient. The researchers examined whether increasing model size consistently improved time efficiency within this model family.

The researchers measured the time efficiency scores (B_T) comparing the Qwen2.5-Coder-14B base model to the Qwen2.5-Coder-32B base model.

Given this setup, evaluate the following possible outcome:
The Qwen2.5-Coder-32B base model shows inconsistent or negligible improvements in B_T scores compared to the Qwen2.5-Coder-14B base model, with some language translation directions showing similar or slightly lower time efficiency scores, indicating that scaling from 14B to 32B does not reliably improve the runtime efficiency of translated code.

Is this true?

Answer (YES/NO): YES